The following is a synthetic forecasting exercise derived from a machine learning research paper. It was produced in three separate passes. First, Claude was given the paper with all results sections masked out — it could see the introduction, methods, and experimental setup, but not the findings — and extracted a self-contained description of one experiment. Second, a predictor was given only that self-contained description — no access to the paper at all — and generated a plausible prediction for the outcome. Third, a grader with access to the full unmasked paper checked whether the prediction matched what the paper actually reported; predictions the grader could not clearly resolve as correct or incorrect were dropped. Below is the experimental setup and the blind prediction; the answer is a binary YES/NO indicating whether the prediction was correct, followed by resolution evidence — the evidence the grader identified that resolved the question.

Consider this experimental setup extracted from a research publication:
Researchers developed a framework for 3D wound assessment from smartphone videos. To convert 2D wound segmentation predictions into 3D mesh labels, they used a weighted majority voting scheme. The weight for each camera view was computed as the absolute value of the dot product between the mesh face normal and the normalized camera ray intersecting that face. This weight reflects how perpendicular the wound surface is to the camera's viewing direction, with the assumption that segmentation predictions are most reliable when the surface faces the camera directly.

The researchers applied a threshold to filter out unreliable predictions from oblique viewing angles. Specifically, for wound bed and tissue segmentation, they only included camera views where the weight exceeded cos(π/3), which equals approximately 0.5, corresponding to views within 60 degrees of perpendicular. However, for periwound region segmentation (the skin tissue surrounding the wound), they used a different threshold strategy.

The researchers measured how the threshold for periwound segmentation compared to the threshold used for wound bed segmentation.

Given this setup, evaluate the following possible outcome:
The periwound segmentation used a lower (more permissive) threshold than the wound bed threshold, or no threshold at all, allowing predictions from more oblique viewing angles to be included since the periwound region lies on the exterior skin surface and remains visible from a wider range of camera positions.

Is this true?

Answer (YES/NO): YES